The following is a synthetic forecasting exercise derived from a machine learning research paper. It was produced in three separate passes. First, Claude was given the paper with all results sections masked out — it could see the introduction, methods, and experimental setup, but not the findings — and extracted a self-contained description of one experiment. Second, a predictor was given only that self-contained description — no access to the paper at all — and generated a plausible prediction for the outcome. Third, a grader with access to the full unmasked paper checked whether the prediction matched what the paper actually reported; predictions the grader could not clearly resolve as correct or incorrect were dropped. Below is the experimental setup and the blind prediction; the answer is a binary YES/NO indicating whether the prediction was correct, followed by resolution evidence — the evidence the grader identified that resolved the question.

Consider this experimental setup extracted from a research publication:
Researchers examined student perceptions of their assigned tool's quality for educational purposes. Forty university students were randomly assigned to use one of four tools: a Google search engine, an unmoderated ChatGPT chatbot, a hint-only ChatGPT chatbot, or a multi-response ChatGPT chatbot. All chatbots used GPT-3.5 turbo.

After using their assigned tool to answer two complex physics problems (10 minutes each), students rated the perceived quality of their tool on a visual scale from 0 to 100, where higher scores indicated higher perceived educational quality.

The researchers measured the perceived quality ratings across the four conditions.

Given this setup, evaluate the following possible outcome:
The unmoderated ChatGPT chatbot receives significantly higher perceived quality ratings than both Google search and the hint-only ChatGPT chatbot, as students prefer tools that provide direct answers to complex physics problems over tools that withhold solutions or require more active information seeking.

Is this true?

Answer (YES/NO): NO